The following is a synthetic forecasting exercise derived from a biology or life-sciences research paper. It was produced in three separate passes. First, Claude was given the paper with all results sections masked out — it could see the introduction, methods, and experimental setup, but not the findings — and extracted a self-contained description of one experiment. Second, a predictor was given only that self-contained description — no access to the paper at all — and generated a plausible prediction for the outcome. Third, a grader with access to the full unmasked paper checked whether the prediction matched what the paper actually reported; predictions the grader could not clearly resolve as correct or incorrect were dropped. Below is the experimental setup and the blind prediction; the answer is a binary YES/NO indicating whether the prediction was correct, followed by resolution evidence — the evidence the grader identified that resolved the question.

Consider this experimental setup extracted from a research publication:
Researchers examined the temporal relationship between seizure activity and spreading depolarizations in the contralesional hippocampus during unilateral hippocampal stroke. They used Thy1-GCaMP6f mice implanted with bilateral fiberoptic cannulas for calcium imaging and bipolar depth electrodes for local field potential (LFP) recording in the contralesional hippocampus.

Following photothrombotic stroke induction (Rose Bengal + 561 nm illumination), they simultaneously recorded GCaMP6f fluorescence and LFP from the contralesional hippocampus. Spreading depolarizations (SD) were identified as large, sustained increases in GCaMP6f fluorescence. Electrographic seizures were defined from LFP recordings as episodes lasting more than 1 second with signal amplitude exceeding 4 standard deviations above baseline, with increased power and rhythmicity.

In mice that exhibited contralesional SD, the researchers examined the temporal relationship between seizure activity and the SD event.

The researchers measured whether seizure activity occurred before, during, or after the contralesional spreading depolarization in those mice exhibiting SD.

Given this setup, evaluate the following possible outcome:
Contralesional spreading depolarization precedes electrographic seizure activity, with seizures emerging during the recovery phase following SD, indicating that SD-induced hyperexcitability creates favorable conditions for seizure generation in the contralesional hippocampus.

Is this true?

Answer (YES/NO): NO